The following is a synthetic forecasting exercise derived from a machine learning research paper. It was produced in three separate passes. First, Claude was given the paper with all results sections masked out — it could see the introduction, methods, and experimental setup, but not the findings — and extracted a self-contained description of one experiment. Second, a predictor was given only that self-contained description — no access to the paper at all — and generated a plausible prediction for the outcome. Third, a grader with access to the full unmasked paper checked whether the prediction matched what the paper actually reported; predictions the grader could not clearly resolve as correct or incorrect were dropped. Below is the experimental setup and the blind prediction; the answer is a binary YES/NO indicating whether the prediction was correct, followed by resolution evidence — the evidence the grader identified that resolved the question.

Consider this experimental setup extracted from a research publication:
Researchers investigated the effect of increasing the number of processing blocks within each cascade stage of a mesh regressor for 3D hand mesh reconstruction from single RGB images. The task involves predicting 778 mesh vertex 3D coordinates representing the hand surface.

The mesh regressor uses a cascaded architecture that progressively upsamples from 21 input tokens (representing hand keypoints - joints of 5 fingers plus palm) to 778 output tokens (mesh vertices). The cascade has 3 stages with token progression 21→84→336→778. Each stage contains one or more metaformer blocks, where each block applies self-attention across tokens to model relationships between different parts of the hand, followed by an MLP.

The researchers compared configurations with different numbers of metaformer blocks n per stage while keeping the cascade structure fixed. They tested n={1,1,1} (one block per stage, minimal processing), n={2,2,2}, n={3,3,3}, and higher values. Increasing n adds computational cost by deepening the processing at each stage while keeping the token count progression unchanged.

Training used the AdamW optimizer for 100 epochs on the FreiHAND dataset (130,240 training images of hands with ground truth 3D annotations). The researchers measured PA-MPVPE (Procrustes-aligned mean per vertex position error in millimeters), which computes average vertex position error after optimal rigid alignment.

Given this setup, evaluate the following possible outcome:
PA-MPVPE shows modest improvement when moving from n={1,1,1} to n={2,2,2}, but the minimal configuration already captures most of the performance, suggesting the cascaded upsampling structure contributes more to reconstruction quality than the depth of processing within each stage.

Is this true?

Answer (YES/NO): NO